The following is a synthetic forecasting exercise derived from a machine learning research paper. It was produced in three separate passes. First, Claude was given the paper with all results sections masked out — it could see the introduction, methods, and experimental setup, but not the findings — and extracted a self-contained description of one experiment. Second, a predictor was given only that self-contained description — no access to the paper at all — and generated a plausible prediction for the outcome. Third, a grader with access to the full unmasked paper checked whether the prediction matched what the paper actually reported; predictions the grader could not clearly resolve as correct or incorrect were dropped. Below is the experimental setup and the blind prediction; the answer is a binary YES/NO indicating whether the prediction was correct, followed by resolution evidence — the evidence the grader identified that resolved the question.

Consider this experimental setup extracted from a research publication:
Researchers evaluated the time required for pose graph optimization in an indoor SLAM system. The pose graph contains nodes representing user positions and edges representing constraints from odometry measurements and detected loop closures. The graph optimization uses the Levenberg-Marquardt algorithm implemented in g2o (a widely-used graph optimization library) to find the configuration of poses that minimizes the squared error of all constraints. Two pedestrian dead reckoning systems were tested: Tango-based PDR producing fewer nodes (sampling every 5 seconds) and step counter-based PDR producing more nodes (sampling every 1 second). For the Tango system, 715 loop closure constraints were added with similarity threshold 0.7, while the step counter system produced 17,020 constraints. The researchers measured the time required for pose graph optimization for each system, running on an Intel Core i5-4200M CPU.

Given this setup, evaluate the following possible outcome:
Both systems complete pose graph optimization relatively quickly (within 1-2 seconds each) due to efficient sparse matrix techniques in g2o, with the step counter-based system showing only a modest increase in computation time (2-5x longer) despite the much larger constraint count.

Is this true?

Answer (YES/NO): NO